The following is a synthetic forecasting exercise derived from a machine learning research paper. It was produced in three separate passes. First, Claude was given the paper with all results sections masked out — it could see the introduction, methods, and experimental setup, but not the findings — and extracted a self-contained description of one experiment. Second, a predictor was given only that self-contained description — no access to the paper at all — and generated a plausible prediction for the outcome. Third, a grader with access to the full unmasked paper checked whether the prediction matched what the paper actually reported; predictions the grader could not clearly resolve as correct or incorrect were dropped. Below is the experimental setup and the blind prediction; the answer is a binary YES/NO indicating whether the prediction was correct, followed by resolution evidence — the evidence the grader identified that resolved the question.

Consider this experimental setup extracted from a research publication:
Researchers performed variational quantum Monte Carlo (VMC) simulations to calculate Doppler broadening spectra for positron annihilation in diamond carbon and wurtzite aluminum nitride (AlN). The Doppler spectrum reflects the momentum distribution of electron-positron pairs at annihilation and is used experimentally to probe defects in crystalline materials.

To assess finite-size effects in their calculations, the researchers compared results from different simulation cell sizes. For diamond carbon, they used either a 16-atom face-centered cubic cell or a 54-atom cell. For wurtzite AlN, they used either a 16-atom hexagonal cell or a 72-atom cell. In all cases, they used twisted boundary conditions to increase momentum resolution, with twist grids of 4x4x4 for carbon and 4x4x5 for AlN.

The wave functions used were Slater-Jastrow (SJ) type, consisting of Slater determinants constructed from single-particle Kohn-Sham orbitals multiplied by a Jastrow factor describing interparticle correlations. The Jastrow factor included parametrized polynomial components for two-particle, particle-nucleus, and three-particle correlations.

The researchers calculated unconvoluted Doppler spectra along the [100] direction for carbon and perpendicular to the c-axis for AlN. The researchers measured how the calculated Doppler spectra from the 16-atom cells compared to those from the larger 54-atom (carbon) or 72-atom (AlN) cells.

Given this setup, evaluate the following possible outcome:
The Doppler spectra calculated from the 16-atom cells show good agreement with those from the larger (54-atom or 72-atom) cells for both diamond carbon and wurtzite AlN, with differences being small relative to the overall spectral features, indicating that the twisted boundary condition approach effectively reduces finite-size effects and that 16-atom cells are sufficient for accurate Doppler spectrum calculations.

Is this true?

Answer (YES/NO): YES